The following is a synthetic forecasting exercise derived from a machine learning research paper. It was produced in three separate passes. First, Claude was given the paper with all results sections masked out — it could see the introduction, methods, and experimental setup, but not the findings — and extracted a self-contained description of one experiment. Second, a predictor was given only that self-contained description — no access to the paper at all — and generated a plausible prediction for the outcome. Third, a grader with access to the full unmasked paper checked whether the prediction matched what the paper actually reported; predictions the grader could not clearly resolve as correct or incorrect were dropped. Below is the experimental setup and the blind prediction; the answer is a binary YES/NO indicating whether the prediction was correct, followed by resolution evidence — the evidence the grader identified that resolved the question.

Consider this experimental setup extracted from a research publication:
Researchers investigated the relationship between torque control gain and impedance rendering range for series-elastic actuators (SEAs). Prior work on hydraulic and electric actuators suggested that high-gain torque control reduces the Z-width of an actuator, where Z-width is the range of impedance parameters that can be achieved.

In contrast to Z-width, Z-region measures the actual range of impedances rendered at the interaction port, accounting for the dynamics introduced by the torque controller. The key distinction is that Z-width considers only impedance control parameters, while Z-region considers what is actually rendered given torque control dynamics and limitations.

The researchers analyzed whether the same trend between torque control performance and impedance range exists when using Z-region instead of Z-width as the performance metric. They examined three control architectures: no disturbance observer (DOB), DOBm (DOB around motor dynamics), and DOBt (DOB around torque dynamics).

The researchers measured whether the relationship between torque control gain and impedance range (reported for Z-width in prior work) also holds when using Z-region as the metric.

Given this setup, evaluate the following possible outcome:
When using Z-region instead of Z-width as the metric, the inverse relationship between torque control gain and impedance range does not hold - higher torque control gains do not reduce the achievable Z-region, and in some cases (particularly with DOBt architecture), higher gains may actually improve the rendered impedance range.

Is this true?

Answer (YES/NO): YES